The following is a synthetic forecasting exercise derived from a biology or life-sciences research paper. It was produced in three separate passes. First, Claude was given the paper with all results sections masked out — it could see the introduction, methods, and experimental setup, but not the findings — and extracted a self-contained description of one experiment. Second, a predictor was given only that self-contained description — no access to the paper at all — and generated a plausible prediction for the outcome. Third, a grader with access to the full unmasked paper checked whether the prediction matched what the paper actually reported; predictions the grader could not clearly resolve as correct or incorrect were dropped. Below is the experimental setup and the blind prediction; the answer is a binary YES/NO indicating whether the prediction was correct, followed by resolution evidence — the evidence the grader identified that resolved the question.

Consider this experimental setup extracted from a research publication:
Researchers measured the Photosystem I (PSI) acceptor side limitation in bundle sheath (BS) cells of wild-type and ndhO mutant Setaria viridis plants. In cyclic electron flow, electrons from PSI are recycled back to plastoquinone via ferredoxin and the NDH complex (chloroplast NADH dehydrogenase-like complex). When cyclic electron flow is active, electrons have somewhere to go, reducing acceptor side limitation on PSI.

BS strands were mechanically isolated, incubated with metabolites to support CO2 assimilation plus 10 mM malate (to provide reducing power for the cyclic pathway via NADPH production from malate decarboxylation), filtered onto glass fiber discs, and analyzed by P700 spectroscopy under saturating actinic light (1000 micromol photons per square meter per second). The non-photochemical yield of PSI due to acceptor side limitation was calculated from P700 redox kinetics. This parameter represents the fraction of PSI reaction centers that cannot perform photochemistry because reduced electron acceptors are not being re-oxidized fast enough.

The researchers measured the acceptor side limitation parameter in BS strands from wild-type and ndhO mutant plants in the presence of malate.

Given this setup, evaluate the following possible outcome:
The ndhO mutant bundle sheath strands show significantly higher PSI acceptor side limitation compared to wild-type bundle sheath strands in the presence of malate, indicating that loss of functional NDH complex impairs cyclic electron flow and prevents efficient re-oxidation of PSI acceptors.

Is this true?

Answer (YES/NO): YES